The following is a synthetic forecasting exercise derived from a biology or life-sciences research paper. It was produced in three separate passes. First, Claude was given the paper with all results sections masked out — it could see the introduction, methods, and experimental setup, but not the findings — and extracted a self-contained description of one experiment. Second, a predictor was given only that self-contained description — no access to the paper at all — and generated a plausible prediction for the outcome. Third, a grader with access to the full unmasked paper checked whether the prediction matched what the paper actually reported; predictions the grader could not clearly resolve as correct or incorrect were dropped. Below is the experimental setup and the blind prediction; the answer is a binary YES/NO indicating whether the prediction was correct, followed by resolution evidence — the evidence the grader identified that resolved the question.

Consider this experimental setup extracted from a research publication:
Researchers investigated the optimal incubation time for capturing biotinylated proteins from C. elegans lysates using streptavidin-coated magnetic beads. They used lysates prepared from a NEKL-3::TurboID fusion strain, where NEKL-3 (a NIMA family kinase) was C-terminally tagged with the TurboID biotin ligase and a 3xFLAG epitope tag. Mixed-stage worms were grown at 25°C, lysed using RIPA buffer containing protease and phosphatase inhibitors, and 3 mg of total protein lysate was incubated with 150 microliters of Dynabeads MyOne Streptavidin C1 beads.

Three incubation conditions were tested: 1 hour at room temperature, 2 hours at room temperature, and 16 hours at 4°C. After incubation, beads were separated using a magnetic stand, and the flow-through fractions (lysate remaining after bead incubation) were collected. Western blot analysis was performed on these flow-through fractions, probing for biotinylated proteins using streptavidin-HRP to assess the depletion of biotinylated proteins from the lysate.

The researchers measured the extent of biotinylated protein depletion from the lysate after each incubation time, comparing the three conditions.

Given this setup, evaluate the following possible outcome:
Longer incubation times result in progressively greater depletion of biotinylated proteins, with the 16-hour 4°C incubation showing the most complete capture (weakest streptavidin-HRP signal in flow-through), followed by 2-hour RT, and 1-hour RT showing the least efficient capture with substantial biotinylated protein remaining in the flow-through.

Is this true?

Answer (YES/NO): NO